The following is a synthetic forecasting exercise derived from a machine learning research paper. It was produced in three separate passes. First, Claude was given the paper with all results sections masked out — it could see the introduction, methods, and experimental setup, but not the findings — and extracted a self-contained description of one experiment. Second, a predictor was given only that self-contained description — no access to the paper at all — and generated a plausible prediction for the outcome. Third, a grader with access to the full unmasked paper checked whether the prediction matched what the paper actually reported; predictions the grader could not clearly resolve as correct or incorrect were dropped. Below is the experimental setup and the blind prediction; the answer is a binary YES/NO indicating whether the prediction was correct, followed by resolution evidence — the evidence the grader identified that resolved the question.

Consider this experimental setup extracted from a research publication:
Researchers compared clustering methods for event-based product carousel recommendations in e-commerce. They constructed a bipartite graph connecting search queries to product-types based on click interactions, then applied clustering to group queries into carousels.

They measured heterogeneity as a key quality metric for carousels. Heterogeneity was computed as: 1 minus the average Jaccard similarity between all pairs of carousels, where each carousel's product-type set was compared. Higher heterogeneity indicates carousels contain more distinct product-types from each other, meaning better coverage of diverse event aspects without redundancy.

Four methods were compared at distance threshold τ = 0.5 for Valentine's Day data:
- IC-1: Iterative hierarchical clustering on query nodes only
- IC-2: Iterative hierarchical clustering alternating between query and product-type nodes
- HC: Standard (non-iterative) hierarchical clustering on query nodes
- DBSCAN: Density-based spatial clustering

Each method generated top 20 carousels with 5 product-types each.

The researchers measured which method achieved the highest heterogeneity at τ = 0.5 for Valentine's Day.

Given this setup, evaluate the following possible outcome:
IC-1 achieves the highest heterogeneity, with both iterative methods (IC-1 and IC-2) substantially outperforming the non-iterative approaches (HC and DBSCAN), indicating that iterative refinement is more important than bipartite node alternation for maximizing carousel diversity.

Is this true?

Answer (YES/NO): NO